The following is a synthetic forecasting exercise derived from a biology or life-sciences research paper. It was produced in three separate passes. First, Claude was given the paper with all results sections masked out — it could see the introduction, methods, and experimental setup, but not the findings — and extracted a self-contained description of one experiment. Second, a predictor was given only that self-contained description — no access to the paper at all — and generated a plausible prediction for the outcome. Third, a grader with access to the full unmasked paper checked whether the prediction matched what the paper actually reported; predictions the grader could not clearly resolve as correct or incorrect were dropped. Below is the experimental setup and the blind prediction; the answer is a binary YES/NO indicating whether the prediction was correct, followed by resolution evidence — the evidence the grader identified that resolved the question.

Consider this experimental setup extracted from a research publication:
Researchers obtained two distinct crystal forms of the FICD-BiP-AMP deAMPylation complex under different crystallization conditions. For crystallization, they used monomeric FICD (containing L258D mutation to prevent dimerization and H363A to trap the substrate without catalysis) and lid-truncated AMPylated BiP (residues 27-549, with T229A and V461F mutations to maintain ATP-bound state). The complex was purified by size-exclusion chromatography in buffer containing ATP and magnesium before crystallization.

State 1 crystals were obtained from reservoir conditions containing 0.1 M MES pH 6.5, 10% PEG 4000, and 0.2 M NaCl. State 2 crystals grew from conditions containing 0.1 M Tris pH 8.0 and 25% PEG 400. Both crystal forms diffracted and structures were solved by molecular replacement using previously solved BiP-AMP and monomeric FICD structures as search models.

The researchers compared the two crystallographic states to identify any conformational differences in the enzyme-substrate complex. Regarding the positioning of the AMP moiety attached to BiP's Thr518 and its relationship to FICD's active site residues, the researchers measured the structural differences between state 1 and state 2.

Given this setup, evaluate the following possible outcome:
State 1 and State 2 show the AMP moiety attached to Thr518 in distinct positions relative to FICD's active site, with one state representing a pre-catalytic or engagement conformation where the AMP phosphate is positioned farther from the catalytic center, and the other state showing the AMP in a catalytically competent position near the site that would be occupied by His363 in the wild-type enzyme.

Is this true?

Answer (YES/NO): NO